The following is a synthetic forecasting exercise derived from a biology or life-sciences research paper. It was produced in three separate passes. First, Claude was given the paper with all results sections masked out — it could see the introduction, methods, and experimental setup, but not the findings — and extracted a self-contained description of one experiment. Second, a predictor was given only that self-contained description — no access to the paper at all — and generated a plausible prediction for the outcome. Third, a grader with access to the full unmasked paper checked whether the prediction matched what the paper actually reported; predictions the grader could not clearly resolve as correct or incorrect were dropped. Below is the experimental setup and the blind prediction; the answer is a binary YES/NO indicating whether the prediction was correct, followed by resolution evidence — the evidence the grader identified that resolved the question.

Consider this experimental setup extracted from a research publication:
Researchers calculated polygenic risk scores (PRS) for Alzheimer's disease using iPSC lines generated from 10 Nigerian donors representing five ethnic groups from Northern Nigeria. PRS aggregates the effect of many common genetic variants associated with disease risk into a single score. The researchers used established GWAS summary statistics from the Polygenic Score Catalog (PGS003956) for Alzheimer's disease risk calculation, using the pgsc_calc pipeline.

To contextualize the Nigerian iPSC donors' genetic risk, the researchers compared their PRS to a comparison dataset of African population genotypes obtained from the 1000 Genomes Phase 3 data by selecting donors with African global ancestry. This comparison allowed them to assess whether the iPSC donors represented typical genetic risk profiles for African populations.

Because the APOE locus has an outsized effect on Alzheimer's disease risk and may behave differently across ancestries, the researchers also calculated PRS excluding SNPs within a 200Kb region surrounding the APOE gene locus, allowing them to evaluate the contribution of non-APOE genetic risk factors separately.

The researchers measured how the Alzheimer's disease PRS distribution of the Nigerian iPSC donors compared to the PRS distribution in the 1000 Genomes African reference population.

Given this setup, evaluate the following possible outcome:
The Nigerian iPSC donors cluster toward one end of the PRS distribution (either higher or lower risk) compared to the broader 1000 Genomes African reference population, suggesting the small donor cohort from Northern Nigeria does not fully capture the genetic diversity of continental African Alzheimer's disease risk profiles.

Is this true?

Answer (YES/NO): NO